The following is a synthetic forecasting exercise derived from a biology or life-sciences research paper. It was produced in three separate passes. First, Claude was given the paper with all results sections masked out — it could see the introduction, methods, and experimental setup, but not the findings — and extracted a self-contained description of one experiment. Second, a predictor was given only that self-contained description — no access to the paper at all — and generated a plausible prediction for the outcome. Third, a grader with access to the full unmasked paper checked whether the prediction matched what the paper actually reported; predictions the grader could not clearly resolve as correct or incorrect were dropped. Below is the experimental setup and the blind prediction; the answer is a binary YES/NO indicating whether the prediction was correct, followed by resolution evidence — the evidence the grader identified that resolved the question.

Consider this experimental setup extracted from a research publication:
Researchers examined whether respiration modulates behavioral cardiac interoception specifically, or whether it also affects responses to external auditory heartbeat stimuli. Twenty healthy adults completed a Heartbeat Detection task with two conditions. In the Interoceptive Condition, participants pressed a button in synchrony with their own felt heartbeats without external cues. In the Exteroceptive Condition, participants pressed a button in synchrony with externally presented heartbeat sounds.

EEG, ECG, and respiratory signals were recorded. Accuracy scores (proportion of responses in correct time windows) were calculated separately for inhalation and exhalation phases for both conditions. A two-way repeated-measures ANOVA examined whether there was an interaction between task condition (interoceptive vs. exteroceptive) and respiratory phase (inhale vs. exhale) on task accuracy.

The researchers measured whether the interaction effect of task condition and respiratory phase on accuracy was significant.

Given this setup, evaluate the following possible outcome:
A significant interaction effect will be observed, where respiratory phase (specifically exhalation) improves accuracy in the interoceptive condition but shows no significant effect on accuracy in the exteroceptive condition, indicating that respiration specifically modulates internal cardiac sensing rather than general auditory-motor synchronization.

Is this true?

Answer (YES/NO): YES